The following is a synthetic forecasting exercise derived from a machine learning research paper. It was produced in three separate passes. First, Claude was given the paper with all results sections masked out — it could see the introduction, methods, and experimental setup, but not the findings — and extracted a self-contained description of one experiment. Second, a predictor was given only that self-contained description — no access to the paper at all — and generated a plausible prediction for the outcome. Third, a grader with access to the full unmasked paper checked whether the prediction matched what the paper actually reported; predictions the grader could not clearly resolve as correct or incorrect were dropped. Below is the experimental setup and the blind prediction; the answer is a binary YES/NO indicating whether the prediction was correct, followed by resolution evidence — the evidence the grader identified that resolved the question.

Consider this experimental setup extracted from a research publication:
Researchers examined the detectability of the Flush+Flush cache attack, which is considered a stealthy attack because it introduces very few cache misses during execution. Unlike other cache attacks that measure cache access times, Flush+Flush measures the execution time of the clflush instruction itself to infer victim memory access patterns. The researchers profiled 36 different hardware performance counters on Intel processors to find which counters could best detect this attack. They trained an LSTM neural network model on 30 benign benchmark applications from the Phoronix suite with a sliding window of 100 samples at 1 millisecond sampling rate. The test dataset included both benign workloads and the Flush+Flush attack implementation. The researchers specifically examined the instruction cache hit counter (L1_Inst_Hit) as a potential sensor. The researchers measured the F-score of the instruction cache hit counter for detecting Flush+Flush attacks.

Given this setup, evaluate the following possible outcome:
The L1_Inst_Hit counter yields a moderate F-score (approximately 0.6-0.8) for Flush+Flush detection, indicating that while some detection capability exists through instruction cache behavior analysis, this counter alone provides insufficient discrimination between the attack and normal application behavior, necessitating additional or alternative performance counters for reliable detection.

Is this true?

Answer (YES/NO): NO